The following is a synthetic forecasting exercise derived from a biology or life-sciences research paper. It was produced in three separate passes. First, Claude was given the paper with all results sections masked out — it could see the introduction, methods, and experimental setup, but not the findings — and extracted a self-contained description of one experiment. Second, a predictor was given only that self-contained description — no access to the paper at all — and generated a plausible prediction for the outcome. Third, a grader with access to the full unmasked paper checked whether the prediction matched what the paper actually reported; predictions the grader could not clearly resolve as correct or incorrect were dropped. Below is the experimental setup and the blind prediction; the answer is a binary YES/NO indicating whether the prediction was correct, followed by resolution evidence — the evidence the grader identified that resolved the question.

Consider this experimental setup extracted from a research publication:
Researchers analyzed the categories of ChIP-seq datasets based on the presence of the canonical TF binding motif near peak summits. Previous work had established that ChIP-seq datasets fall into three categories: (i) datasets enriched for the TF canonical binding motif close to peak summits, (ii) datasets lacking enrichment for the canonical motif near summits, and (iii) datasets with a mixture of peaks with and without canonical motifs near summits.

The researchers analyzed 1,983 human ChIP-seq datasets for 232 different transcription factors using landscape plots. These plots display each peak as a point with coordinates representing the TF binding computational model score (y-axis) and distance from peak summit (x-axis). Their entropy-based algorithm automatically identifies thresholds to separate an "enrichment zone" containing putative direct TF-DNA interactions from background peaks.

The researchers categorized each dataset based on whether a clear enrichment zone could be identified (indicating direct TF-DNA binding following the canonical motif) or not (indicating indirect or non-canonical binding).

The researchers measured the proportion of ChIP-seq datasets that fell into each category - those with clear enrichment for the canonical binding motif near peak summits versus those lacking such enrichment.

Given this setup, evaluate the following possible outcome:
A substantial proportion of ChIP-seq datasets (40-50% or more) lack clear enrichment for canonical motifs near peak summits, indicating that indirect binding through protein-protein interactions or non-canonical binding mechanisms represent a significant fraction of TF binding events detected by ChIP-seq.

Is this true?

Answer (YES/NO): NO